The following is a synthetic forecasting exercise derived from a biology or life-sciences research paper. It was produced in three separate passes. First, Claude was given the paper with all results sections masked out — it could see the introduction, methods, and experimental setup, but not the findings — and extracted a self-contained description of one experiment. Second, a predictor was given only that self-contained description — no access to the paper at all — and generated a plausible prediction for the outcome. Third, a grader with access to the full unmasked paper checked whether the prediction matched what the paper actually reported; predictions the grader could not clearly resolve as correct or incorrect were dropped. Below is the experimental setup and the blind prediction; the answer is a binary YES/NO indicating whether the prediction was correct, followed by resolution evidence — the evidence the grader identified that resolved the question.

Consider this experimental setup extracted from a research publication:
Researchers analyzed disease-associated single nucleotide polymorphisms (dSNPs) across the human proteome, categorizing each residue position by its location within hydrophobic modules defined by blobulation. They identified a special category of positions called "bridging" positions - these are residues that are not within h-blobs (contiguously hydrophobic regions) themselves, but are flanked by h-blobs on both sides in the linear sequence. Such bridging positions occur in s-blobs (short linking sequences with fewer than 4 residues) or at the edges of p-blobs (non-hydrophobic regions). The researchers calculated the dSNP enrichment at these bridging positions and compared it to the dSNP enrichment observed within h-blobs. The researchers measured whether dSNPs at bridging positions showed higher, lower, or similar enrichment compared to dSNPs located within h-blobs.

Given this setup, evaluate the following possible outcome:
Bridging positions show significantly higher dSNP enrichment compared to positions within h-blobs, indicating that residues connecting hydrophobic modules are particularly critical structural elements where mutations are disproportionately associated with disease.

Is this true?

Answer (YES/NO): YES